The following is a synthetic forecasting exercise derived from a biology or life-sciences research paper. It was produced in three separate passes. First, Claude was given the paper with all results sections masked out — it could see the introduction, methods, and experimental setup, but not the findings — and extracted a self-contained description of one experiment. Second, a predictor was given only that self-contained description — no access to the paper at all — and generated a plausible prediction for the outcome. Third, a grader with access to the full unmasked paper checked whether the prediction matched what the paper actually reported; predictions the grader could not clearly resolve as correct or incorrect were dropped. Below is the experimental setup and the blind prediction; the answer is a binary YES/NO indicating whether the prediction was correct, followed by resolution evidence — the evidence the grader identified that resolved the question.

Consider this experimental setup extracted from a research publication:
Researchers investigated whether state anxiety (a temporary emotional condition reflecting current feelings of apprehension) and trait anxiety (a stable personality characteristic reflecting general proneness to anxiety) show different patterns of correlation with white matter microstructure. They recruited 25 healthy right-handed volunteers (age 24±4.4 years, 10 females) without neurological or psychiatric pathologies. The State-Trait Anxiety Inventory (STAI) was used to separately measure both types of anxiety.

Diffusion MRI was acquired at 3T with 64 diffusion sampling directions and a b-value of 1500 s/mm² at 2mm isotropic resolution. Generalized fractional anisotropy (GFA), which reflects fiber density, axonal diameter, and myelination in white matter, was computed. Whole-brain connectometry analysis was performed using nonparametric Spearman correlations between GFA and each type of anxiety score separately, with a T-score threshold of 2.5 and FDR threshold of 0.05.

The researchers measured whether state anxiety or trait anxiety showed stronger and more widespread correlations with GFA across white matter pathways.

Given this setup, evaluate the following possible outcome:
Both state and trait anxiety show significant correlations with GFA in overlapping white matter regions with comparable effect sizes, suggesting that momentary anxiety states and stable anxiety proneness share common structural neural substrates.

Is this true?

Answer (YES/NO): NO